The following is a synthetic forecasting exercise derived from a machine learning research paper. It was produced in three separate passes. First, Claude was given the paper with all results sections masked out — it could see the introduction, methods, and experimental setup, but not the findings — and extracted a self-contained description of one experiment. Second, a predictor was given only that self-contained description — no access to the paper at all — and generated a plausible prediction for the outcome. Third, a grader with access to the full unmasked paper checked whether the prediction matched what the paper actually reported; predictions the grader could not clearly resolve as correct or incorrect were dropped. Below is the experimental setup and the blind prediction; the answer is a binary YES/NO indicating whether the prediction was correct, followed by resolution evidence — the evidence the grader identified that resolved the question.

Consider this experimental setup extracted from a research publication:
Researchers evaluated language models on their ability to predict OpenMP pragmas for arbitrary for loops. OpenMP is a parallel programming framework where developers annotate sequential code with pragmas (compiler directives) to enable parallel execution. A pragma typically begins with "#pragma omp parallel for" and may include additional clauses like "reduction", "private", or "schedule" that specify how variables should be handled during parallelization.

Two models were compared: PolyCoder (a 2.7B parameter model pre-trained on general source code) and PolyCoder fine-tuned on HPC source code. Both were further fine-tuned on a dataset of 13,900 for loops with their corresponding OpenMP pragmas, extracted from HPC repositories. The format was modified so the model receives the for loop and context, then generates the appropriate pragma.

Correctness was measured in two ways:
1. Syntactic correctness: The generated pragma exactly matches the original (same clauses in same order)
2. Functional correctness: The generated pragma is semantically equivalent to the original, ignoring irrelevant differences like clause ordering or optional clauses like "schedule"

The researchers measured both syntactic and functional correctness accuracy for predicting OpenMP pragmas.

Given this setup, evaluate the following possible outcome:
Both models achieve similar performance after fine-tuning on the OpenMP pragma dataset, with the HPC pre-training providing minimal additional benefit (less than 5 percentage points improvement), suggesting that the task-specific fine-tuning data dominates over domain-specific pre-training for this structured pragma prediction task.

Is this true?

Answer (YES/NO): NO